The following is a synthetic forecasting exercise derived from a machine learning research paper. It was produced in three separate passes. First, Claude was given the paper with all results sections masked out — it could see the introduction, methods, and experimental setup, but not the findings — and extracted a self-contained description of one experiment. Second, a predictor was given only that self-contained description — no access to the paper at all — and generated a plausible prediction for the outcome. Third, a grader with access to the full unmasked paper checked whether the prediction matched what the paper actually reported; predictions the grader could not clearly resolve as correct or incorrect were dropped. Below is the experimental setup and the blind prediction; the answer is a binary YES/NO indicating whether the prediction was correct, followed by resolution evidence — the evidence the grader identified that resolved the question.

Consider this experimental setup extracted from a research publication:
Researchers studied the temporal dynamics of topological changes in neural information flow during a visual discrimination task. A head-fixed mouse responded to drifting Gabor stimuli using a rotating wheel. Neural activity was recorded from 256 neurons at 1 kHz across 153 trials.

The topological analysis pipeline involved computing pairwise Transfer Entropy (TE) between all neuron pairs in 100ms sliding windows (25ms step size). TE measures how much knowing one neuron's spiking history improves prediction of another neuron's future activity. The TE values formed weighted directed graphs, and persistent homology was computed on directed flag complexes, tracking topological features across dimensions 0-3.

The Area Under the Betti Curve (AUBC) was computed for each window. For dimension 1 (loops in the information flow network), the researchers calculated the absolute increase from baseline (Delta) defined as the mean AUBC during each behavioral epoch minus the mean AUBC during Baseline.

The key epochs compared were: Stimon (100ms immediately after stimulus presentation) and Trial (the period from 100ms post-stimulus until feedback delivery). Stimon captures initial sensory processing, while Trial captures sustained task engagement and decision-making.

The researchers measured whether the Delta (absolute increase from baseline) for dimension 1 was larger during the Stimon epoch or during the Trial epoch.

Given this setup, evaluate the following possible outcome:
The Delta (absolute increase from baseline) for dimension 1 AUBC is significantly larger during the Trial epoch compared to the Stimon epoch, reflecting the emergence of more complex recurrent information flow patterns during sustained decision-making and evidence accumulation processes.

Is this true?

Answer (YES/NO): NO